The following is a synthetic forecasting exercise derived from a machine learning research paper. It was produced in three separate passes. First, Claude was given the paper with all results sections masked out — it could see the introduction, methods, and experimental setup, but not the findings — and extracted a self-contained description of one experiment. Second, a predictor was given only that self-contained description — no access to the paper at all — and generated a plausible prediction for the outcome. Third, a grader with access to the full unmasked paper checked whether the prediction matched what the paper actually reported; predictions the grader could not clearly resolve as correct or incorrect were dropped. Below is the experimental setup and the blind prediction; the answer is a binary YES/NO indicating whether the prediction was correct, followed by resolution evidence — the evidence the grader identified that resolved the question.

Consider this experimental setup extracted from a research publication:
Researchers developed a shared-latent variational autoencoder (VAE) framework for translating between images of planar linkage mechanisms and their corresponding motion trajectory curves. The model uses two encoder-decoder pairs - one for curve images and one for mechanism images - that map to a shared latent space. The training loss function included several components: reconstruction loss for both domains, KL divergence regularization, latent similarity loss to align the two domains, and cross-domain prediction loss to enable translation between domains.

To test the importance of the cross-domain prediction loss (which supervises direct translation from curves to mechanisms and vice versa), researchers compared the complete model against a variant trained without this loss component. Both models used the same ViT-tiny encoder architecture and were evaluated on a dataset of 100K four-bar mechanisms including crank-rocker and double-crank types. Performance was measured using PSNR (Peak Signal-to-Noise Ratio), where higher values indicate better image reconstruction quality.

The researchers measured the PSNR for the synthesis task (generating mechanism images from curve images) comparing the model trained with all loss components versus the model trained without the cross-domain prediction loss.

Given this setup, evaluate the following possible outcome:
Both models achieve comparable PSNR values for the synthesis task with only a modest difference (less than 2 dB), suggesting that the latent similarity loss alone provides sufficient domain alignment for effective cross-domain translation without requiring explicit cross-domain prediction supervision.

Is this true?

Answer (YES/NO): NO